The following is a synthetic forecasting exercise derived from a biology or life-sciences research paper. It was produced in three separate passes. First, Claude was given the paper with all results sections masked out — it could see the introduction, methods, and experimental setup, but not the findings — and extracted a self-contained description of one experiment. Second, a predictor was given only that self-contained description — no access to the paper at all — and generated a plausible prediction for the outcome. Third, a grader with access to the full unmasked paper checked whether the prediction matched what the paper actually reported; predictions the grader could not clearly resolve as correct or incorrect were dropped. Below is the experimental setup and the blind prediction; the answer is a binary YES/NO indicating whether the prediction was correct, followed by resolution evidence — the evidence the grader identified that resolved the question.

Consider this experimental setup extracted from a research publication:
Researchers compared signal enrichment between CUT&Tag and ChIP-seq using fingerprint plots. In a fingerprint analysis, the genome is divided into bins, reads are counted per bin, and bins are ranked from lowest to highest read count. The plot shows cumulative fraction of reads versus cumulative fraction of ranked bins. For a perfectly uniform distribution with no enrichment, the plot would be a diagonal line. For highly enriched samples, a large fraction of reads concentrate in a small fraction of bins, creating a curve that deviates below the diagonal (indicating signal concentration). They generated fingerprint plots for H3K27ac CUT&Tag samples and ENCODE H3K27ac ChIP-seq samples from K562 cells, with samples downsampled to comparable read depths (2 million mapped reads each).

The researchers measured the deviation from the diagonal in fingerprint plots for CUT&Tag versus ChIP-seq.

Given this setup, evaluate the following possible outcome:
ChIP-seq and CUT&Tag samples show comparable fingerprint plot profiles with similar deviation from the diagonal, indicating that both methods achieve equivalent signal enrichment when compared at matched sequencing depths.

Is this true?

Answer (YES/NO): NO